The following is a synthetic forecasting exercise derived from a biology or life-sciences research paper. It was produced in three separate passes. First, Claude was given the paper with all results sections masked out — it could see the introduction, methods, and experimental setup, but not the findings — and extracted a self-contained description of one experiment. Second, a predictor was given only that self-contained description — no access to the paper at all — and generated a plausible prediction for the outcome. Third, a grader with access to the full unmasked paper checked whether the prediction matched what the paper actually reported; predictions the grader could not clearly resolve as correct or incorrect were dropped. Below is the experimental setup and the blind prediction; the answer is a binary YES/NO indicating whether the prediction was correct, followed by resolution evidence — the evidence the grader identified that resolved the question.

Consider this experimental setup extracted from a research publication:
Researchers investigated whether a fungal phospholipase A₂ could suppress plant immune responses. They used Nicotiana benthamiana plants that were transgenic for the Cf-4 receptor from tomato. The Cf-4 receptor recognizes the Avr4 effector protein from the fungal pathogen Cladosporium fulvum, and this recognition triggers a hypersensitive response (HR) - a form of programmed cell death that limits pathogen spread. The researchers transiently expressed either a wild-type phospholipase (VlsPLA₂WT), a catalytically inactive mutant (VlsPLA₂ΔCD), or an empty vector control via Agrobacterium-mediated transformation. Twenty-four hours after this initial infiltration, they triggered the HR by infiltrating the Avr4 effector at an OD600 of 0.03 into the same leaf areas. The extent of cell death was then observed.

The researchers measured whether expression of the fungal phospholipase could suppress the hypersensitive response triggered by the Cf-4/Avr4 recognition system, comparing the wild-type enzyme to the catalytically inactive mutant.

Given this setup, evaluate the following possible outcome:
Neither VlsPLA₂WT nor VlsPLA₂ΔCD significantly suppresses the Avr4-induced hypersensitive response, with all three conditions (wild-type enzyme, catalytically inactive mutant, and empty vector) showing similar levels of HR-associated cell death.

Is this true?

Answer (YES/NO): NO